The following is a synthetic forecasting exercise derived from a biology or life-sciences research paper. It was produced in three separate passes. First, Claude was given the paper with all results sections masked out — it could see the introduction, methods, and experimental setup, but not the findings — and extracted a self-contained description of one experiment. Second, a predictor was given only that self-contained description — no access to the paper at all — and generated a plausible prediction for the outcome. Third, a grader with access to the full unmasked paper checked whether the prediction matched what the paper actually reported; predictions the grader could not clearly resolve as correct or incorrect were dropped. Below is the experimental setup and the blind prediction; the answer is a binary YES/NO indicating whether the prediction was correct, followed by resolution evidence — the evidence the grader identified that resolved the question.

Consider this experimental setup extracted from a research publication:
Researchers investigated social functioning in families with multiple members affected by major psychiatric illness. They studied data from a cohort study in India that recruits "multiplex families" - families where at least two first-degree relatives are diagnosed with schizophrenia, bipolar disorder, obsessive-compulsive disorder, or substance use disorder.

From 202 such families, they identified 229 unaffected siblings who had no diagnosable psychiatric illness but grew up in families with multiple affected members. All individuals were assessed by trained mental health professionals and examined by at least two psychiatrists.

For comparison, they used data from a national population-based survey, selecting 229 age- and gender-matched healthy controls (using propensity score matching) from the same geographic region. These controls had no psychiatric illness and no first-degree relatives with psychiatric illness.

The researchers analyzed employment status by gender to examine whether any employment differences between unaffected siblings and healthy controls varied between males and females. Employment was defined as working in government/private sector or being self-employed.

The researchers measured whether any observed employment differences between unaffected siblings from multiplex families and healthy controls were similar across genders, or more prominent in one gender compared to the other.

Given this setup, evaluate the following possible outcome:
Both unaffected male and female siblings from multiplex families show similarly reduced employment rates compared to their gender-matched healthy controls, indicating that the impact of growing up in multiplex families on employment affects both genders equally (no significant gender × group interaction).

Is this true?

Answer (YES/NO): NO